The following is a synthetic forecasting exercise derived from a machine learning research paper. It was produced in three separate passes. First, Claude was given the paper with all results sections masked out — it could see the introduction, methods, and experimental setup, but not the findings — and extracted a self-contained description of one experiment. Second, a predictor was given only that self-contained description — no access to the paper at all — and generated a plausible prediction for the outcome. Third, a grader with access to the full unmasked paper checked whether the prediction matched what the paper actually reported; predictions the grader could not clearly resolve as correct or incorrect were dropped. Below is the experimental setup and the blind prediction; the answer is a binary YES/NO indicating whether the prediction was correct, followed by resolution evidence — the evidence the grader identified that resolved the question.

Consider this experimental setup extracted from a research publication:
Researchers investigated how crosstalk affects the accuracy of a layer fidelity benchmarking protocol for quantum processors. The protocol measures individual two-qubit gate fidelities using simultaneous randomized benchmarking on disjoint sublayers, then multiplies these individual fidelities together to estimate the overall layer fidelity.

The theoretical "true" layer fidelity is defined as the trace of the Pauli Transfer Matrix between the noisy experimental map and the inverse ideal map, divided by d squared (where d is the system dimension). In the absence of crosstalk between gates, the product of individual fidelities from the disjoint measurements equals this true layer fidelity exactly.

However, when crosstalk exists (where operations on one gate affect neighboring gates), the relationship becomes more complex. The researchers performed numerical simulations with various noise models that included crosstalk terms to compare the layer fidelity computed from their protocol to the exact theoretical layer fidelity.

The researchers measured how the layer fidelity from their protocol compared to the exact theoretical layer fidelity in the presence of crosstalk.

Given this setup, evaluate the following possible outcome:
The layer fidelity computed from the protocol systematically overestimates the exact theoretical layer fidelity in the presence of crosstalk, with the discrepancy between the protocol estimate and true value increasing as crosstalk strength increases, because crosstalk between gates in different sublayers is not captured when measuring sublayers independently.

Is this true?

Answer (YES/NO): NO